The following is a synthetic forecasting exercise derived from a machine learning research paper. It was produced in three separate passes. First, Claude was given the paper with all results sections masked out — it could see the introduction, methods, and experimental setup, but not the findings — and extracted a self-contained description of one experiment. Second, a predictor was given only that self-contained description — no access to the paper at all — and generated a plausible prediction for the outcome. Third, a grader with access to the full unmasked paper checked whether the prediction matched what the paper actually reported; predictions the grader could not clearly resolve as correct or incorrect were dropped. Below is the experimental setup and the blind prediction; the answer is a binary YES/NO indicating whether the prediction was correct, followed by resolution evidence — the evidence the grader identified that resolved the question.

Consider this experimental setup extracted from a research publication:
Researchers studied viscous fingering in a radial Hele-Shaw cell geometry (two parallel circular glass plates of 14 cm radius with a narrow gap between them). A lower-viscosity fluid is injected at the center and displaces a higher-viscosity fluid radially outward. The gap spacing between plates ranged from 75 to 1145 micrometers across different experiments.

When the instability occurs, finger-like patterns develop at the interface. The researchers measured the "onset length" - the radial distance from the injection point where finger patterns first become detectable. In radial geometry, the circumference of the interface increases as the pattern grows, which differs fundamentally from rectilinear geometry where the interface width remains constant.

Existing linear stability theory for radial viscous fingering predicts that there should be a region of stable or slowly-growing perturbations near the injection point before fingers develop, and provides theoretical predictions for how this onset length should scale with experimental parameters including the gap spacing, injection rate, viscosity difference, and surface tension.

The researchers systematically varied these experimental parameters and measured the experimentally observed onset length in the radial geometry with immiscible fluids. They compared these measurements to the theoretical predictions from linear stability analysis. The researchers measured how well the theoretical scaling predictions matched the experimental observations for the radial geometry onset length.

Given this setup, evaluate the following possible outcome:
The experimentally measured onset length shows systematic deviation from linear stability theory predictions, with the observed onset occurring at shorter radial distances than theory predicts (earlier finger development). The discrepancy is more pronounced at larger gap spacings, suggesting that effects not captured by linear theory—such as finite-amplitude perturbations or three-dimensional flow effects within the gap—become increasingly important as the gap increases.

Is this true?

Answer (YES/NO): NO